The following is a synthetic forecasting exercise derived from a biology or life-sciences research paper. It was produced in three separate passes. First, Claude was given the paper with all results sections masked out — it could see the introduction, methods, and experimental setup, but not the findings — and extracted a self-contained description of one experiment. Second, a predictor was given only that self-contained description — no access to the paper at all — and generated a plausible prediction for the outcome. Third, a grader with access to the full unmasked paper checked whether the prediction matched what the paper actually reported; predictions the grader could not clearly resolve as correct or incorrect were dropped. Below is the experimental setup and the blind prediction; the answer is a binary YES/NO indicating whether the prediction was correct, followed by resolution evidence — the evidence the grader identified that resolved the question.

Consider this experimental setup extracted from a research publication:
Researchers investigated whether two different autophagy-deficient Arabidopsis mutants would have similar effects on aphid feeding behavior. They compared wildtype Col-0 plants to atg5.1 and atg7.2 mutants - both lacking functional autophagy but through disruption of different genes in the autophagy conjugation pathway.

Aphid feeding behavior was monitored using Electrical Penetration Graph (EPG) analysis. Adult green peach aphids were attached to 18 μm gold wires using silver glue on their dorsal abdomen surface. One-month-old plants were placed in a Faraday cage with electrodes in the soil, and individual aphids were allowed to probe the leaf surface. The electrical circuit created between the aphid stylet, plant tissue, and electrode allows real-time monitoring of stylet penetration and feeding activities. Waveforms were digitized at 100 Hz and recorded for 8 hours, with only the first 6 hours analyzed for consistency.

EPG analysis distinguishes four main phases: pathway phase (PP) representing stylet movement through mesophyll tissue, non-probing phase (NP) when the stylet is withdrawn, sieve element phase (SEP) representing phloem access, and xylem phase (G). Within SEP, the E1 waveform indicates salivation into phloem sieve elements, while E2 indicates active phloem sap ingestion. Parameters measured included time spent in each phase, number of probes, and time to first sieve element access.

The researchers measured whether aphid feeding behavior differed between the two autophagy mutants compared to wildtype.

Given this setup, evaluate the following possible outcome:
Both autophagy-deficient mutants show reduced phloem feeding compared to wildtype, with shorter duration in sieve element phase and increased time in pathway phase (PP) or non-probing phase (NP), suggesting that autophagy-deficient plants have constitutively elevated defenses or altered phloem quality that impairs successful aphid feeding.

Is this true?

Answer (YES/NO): NO